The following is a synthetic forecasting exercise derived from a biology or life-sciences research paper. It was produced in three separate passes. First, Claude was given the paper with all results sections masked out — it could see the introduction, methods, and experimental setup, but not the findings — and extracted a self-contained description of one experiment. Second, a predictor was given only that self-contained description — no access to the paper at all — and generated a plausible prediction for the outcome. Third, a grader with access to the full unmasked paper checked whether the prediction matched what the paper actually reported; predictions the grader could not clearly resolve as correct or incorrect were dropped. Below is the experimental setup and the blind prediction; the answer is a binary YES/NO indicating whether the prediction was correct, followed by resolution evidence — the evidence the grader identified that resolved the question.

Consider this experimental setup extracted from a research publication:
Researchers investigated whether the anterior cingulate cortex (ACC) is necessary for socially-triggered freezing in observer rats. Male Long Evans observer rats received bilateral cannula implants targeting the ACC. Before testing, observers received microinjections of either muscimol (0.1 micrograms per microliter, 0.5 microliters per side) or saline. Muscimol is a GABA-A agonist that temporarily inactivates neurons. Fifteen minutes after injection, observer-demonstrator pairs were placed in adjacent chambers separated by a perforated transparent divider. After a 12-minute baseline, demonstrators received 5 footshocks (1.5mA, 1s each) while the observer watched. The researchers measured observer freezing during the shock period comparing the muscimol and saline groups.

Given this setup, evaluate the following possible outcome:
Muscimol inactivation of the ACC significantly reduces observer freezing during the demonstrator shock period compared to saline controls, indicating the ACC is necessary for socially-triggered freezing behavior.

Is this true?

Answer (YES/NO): YES